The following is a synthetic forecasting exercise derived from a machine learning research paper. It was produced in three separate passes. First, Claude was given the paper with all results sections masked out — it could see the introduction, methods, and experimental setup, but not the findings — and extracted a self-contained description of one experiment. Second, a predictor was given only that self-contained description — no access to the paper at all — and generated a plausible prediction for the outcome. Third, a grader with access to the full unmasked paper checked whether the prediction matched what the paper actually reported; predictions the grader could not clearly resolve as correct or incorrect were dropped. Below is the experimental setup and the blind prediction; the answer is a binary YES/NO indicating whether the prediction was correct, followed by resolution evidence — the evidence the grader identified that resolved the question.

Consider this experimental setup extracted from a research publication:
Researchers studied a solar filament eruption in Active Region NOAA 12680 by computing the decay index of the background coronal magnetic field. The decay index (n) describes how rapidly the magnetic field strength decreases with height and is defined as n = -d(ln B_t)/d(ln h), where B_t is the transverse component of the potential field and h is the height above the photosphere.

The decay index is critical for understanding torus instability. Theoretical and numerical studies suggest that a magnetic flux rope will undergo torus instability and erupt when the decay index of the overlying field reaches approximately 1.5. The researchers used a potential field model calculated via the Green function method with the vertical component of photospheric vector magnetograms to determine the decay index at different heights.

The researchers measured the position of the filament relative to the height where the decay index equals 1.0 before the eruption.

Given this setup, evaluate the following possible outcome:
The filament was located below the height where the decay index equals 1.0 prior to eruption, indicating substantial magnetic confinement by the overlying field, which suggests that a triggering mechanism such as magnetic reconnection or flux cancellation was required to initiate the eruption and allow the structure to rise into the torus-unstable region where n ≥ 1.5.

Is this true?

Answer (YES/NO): YES